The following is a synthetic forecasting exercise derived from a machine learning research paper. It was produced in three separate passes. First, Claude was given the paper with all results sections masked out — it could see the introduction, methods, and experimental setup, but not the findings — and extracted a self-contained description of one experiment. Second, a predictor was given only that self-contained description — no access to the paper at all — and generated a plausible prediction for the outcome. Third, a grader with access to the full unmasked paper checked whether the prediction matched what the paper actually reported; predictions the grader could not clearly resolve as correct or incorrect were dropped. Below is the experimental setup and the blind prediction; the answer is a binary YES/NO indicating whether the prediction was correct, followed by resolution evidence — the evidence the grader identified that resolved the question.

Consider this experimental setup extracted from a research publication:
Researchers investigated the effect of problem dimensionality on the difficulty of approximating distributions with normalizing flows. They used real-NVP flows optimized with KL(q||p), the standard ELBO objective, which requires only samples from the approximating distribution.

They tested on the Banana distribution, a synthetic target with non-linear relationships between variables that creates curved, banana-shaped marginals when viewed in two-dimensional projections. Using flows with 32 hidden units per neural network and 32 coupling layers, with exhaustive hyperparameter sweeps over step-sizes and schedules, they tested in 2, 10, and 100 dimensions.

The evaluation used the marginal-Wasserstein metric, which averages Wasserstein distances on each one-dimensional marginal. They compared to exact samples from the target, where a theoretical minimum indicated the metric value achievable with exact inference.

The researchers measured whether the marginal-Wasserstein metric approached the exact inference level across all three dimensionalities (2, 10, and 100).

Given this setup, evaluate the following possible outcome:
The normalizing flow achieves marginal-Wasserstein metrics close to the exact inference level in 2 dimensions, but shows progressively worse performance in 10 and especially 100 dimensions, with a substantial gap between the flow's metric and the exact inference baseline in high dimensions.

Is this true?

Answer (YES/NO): NO